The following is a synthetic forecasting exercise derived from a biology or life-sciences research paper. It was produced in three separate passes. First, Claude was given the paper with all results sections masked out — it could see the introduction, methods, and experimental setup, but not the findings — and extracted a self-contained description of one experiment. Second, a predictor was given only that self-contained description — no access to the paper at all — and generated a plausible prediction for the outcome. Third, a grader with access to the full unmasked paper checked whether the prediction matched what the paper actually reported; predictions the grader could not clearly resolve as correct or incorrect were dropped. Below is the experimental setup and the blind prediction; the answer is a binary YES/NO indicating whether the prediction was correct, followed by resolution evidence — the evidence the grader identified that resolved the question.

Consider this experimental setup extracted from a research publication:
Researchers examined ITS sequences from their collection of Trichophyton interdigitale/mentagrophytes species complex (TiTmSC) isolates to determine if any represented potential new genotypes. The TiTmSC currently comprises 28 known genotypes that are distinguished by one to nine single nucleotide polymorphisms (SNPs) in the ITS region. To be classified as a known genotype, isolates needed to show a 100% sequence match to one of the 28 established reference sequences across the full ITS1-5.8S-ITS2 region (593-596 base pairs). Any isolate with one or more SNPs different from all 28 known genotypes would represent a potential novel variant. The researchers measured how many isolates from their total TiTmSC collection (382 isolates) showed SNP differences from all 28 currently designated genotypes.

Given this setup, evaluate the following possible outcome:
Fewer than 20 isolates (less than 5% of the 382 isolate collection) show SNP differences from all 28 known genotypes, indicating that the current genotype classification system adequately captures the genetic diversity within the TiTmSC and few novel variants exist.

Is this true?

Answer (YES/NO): YES